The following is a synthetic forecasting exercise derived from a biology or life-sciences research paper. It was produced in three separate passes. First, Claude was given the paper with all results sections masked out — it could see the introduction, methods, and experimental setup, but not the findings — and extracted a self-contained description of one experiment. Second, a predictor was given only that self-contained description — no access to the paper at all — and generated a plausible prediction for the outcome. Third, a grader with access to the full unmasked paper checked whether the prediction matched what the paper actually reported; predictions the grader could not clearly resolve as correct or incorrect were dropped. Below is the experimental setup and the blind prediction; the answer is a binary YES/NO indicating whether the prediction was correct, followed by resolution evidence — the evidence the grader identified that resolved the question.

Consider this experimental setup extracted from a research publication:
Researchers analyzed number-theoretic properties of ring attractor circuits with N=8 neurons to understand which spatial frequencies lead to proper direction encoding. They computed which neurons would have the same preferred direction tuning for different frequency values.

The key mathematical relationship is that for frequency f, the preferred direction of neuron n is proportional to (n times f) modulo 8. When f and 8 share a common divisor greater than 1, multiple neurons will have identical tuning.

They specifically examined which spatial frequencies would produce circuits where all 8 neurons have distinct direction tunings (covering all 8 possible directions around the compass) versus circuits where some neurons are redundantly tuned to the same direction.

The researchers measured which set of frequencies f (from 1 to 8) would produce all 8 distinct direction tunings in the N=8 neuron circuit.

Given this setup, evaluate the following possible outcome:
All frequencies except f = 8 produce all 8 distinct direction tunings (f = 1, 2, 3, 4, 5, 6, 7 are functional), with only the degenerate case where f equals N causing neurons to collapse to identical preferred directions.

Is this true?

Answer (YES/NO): NO